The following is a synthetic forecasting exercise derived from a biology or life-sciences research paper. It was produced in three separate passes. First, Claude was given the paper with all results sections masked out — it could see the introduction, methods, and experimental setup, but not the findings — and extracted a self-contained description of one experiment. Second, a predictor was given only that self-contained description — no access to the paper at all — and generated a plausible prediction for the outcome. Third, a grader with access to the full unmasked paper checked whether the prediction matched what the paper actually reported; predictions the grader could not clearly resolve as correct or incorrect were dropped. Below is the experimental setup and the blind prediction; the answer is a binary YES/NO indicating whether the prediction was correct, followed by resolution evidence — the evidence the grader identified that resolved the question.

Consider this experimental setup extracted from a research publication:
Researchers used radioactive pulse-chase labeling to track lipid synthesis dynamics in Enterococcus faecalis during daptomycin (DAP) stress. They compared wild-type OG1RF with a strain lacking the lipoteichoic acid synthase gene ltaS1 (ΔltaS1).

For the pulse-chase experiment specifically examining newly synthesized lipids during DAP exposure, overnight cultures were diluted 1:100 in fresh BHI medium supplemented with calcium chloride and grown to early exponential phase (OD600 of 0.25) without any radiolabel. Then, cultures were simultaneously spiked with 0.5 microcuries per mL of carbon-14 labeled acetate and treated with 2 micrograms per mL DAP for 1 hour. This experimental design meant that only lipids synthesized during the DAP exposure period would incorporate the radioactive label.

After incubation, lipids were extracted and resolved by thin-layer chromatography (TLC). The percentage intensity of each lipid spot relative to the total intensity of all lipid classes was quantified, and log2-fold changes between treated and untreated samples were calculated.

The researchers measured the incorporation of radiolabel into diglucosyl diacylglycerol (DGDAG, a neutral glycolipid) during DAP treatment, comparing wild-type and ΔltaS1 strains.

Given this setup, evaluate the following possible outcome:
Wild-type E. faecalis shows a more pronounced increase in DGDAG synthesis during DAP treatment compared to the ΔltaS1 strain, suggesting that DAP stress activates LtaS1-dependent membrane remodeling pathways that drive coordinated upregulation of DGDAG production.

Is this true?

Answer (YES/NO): YES